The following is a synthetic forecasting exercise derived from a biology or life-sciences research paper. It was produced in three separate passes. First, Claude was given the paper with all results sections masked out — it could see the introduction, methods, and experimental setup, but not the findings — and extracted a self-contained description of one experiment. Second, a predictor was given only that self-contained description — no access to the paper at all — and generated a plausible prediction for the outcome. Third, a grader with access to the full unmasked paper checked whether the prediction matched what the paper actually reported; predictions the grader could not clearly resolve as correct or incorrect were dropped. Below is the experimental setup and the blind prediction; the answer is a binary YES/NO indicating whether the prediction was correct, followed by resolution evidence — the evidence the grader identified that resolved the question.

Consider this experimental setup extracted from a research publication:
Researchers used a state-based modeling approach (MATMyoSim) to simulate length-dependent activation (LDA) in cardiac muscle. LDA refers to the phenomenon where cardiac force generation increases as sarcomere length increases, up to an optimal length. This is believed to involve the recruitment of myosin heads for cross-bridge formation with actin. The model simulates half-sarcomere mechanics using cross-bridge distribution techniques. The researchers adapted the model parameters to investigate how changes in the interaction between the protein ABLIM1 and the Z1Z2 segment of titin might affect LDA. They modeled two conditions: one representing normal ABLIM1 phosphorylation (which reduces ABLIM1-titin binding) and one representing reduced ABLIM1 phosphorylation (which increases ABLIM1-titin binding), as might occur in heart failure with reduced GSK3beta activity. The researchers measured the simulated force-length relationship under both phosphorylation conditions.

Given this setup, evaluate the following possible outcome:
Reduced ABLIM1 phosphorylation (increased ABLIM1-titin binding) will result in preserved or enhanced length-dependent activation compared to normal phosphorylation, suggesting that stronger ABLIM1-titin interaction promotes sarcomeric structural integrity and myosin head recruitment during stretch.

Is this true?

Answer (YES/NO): NO